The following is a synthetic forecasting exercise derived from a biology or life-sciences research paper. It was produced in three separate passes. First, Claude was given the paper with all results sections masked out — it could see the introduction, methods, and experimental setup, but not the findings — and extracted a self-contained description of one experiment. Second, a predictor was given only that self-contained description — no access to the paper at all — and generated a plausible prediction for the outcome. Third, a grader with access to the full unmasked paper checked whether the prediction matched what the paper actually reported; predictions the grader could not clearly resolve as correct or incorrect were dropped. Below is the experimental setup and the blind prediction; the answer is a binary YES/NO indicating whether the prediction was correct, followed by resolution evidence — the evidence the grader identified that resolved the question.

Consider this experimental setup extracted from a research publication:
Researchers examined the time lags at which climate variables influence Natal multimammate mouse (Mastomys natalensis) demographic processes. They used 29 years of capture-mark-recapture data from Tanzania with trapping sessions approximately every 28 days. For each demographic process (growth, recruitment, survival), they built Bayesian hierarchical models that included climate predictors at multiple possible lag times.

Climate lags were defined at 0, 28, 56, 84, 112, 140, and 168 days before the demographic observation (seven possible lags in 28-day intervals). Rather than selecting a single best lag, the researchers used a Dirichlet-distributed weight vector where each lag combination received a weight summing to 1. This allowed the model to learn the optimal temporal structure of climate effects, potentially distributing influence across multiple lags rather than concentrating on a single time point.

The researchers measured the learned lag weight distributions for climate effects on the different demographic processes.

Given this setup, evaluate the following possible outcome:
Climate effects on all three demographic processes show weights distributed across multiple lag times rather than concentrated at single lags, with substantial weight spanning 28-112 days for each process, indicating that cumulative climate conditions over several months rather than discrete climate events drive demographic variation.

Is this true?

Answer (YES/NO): NO